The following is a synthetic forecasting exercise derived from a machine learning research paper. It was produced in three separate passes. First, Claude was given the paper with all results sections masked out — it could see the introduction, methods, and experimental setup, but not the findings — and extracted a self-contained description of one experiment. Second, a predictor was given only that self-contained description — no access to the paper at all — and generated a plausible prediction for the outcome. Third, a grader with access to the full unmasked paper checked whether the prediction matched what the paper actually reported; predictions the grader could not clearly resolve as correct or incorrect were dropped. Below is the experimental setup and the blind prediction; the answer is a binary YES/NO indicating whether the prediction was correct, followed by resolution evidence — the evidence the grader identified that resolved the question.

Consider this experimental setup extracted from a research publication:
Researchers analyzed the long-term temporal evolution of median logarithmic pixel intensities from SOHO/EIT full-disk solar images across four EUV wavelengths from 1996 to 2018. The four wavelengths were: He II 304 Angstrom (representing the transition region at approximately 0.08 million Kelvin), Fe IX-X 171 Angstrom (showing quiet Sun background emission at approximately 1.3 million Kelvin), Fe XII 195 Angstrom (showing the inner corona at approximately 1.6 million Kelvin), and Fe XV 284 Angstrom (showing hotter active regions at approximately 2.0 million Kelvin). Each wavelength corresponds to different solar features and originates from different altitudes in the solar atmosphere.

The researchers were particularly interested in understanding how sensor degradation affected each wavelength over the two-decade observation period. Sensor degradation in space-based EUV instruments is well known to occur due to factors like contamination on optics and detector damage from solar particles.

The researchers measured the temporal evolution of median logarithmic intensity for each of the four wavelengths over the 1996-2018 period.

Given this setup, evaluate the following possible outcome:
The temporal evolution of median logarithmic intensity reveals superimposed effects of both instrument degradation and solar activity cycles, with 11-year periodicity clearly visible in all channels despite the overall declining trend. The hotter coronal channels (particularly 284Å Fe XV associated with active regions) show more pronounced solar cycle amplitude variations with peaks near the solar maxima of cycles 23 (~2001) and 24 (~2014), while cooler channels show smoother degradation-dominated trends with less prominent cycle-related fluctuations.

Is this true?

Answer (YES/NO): NO